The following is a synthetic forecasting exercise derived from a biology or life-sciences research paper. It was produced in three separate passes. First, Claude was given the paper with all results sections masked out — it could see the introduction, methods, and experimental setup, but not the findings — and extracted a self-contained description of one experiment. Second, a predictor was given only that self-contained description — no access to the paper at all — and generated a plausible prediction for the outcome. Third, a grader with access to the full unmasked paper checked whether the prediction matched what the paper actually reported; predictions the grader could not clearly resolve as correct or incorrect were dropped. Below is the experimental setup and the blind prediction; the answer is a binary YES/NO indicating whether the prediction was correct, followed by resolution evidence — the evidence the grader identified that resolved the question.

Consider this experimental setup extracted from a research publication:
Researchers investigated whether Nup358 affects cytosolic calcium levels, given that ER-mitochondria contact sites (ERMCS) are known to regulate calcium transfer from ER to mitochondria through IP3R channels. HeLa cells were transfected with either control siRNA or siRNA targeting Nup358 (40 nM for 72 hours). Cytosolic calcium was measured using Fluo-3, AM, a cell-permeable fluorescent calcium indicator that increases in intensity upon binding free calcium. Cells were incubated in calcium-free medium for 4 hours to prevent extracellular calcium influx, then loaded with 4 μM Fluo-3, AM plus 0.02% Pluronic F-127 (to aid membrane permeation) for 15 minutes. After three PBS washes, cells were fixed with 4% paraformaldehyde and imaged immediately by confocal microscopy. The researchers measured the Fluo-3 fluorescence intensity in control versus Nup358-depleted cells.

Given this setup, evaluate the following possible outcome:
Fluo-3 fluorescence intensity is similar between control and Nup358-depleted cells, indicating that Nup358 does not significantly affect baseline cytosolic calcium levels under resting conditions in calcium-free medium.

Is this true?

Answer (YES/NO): NO